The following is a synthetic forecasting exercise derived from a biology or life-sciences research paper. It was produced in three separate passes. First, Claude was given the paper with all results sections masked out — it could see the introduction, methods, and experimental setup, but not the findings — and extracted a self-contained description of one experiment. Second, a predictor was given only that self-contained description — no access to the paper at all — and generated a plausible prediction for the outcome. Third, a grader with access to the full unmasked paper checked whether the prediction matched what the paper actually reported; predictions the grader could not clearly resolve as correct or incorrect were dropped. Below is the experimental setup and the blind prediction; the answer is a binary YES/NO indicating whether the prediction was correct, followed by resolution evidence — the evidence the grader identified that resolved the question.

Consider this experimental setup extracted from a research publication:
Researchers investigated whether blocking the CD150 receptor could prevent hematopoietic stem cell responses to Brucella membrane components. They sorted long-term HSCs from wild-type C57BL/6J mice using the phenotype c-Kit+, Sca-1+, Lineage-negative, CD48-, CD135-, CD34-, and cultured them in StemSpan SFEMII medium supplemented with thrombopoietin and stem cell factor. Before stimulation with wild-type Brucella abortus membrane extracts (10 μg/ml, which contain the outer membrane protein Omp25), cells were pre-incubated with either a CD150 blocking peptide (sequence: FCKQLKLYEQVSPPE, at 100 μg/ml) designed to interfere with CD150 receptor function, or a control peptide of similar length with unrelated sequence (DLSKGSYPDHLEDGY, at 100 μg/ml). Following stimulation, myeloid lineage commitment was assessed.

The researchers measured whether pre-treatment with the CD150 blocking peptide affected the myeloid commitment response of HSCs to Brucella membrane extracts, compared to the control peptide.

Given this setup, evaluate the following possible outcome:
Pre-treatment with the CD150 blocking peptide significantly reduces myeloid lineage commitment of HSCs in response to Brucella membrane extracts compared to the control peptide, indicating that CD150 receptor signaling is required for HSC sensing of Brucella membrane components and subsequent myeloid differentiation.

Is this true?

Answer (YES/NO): YES